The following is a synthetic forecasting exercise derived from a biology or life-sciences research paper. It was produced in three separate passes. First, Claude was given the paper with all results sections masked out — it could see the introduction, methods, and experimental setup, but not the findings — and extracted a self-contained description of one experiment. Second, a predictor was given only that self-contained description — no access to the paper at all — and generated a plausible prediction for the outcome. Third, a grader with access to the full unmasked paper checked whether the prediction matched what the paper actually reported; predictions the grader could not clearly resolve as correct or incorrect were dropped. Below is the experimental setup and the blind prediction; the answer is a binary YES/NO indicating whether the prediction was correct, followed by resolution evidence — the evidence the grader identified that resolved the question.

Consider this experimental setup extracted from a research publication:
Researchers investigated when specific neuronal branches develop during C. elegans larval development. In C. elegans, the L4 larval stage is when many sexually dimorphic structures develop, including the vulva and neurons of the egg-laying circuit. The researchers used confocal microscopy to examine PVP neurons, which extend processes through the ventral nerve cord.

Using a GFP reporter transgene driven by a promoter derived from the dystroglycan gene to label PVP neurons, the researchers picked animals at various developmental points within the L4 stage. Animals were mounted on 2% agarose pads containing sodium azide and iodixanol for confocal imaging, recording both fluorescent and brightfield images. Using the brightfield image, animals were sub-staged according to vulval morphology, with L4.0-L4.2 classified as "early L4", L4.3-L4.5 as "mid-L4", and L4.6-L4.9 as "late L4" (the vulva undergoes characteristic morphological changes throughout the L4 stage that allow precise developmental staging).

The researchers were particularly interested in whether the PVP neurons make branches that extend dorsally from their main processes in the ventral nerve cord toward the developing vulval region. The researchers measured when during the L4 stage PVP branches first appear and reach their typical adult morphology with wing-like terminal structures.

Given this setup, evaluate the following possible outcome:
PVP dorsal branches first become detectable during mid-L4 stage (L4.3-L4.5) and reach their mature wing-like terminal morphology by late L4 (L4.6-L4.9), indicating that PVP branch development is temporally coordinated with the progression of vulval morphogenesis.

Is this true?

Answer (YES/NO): NO